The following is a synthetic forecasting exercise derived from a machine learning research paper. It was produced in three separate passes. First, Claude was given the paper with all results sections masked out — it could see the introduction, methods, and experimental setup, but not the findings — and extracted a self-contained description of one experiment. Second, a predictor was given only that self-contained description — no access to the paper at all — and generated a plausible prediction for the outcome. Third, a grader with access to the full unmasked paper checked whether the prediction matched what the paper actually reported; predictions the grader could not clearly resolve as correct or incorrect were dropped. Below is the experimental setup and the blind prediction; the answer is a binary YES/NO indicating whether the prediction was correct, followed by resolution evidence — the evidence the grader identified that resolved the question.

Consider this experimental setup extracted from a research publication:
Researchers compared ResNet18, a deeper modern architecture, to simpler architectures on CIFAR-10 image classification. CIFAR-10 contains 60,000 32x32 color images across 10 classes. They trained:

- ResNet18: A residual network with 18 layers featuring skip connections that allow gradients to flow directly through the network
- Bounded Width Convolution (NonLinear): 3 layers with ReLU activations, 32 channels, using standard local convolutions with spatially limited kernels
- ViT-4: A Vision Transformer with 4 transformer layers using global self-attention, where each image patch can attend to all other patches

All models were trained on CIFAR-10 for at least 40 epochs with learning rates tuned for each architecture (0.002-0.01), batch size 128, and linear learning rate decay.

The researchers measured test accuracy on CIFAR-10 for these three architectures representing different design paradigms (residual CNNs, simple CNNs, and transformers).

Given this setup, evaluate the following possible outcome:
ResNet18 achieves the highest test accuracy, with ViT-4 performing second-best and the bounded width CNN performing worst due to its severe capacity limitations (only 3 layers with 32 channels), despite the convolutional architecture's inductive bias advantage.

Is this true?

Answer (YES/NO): YES